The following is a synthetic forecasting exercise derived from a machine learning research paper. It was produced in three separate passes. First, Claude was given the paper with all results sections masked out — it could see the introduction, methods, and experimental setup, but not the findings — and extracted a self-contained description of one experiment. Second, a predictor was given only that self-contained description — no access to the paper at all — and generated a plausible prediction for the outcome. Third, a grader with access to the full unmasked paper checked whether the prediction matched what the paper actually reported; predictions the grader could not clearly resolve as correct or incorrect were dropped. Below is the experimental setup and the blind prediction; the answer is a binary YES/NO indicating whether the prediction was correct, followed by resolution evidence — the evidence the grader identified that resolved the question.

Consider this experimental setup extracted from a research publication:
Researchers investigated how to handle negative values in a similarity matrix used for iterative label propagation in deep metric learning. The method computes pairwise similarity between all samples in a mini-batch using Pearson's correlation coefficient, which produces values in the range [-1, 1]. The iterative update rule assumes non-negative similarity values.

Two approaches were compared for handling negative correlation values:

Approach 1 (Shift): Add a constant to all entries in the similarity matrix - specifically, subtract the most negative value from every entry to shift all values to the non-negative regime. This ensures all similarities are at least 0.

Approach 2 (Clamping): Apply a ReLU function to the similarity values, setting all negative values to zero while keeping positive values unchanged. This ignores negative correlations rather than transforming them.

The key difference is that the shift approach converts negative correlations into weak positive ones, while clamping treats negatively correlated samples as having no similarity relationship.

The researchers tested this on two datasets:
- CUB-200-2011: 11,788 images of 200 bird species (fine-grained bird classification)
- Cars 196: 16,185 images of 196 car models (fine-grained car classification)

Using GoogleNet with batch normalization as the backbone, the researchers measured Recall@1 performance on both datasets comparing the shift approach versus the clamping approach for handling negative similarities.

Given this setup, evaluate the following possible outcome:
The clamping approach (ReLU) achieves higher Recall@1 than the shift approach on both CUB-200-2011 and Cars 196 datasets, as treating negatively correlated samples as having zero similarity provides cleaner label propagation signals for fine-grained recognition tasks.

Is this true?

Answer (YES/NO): NO